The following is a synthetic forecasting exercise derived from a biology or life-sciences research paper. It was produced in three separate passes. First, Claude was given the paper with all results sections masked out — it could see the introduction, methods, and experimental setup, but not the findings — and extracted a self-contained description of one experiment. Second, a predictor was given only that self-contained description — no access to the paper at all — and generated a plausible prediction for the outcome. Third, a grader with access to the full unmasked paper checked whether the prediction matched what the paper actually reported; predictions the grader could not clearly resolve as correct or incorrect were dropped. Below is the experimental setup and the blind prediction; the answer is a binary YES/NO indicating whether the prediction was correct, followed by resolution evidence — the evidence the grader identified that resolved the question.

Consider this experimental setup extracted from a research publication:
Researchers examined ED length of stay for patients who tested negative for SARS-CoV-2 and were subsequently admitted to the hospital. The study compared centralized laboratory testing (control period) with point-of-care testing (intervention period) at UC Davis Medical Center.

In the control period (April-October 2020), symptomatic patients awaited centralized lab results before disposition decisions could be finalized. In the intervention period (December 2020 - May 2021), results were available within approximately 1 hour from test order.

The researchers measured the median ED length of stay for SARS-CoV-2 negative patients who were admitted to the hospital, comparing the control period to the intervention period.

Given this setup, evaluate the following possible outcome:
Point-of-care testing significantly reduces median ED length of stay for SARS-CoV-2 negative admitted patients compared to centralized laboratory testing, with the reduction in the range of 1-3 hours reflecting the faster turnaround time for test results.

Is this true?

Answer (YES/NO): NO